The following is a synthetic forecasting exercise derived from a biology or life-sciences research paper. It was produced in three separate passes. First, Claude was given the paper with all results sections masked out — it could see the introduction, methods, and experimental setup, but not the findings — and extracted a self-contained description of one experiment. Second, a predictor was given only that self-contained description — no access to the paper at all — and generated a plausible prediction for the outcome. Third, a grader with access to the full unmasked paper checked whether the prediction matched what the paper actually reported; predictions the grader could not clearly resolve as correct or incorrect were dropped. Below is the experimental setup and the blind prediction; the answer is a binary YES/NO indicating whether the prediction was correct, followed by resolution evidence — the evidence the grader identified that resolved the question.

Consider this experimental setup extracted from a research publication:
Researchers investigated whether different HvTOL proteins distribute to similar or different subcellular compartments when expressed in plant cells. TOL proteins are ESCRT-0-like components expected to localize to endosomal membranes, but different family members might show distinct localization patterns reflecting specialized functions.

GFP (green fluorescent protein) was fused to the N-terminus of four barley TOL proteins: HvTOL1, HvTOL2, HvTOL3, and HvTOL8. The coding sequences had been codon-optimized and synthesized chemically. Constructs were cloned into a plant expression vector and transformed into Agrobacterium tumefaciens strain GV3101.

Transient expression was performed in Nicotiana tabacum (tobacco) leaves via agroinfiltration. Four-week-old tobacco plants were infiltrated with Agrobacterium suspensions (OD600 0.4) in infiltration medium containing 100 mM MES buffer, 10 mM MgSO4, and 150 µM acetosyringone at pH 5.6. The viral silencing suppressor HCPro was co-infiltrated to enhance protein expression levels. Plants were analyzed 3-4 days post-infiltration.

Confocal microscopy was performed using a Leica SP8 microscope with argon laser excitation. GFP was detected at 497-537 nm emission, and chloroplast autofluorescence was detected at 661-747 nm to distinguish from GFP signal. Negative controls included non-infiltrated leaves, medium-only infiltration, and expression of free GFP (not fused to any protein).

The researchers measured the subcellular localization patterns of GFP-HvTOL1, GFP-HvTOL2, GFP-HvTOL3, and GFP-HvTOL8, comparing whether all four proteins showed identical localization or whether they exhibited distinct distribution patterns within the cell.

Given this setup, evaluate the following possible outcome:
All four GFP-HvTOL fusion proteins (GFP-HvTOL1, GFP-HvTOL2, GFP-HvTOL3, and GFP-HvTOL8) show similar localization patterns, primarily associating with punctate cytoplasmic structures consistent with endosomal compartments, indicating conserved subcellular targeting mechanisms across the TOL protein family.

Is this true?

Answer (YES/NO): NO